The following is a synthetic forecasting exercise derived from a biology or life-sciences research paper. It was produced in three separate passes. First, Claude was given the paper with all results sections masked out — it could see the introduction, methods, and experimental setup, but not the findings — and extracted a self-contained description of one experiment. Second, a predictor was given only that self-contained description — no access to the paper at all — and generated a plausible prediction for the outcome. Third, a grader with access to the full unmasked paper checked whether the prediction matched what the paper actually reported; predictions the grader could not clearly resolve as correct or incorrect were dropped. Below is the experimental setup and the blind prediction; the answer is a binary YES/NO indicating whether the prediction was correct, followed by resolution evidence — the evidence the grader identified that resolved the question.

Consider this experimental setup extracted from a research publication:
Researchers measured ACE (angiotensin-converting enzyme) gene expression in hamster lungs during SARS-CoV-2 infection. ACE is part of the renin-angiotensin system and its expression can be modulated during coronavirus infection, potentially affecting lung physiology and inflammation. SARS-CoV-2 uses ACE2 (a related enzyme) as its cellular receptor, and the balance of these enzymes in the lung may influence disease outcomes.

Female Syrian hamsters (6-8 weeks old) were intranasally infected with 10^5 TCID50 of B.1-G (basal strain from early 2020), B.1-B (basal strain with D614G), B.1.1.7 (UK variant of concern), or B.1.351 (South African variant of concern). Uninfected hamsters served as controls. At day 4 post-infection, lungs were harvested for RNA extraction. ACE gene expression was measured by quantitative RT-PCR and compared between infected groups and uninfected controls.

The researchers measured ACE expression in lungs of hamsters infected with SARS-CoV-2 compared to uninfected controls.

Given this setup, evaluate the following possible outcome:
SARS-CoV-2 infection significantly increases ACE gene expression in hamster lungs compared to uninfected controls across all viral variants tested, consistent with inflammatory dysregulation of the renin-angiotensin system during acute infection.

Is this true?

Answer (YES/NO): NO